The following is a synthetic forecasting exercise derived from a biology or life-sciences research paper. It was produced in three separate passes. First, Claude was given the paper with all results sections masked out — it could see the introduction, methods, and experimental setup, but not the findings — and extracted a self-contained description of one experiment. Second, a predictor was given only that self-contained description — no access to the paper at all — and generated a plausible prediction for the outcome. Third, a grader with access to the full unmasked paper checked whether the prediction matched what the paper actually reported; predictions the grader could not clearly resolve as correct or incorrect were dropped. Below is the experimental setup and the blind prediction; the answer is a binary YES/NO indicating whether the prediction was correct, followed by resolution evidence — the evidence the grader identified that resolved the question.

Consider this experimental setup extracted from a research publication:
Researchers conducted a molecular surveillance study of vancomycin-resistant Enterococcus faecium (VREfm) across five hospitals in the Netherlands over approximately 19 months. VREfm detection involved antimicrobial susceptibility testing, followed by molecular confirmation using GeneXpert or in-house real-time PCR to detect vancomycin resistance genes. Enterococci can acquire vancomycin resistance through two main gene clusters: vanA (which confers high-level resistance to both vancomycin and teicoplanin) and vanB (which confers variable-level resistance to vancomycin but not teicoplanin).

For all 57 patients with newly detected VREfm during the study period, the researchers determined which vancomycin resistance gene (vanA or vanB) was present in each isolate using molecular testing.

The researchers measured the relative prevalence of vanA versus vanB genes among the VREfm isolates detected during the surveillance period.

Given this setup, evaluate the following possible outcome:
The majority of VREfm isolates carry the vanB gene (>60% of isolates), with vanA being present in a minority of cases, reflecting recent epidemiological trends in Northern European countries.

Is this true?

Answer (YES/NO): NO